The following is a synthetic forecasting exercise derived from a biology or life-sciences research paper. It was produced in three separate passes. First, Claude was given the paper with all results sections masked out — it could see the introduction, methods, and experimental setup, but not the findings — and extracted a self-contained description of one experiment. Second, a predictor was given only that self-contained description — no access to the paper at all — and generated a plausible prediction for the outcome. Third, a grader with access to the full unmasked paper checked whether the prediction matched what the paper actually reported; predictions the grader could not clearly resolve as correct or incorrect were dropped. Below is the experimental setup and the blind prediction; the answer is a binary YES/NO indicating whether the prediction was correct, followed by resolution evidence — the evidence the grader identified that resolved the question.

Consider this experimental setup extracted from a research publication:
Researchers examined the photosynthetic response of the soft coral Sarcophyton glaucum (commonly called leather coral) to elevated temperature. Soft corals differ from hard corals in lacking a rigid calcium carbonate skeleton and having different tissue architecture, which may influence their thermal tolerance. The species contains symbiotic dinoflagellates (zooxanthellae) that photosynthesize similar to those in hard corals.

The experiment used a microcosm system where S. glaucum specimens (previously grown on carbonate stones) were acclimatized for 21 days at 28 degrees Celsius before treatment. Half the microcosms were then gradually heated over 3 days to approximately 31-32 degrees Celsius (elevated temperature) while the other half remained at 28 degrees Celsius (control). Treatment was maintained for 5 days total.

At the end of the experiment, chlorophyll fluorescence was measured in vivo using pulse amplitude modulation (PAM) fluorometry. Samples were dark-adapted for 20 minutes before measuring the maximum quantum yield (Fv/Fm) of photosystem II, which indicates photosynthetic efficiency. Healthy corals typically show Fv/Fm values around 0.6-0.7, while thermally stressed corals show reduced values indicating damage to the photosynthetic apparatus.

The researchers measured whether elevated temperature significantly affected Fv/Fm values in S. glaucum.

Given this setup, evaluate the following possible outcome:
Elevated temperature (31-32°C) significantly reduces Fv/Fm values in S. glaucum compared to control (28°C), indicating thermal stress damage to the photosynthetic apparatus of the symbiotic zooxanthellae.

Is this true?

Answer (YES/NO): NO